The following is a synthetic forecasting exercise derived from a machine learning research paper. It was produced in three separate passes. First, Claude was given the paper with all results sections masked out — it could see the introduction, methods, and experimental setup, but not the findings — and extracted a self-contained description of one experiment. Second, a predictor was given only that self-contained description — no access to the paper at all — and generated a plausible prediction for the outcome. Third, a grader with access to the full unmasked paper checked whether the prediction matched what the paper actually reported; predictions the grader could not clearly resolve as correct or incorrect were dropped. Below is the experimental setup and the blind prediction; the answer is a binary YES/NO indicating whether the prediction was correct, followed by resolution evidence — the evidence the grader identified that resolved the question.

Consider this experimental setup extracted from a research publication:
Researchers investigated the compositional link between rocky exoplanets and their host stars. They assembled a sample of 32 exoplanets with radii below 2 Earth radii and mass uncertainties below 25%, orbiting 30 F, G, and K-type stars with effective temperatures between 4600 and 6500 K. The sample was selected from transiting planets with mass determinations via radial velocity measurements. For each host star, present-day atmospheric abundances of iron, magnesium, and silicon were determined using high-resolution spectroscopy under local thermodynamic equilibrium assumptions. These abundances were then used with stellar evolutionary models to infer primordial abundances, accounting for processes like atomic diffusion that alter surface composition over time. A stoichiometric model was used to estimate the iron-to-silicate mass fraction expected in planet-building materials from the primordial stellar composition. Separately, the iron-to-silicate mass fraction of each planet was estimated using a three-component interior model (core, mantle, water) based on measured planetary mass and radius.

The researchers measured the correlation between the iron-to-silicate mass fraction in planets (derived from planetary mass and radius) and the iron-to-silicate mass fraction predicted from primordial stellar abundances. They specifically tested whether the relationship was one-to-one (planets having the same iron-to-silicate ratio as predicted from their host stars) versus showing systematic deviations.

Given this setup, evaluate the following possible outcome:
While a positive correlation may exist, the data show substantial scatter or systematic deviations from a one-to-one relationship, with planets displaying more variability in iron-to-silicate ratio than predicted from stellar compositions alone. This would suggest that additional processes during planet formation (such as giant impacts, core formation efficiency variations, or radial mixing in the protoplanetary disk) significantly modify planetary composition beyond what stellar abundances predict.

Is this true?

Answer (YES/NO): YES